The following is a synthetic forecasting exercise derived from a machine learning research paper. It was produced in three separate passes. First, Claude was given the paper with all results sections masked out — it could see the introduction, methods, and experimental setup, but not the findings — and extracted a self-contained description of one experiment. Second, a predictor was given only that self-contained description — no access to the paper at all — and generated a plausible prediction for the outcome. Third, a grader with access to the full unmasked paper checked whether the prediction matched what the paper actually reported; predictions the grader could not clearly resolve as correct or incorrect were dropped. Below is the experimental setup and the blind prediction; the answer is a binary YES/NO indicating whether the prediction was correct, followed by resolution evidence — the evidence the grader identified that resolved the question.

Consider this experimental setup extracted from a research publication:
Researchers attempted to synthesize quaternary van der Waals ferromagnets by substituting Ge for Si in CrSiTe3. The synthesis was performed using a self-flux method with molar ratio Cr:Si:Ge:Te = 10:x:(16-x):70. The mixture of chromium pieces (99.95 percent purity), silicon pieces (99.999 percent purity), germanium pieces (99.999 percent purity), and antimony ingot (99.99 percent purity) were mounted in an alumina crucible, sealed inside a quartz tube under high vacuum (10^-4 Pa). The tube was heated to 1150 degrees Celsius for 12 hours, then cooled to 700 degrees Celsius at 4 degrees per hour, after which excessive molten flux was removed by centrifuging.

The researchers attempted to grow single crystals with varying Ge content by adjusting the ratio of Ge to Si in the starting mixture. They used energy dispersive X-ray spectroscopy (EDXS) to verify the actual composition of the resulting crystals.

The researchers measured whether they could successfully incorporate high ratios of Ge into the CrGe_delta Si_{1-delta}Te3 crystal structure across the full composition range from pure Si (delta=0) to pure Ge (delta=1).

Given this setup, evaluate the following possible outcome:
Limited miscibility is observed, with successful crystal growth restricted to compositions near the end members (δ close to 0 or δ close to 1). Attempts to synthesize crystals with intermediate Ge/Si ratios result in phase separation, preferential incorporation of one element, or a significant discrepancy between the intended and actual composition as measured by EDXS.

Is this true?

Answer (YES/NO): YES